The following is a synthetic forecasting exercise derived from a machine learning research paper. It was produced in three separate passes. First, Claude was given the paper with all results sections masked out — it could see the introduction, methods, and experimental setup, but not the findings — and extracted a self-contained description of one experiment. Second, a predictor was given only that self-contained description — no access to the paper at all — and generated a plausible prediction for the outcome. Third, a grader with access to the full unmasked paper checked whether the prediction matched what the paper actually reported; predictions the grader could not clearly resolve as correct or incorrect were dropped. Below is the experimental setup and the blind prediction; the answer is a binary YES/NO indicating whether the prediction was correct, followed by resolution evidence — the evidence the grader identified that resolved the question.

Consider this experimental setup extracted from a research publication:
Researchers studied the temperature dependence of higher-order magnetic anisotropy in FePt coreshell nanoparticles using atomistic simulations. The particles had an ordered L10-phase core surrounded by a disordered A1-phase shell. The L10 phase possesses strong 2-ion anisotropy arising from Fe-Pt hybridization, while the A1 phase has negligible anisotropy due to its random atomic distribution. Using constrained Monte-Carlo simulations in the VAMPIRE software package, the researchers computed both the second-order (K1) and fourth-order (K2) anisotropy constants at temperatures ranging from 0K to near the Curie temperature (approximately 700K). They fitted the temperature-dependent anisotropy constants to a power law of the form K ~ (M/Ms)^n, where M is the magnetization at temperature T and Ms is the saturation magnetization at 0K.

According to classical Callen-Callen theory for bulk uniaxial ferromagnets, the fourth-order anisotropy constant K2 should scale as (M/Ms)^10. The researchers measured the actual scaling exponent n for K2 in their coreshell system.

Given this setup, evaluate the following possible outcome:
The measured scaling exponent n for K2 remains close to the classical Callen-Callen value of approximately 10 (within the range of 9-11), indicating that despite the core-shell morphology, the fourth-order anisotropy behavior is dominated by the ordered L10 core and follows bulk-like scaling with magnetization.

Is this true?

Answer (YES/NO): NO